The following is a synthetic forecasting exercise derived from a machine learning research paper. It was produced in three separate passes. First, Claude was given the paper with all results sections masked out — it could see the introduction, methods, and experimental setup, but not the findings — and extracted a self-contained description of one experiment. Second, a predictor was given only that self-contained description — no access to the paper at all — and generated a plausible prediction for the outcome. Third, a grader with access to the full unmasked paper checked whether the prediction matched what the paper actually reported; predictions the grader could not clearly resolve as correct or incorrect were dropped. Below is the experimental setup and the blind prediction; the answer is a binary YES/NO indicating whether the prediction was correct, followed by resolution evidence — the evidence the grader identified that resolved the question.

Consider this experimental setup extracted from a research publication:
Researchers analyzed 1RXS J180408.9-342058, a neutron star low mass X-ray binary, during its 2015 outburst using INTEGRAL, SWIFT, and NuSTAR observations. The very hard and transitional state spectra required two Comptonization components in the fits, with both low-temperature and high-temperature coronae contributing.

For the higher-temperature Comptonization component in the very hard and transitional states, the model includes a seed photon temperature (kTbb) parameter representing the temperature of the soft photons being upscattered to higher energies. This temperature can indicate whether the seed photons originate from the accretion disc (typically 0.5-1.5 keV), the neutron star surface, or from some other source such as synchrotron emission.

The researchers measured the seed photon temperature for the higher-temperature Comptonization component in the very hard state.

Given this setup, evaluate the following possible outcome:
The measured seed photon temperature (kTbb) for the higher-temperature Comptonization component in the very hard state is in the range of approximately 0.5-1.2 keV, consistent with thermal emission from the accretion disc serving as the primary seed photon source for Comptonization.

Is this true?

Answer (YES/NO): NO